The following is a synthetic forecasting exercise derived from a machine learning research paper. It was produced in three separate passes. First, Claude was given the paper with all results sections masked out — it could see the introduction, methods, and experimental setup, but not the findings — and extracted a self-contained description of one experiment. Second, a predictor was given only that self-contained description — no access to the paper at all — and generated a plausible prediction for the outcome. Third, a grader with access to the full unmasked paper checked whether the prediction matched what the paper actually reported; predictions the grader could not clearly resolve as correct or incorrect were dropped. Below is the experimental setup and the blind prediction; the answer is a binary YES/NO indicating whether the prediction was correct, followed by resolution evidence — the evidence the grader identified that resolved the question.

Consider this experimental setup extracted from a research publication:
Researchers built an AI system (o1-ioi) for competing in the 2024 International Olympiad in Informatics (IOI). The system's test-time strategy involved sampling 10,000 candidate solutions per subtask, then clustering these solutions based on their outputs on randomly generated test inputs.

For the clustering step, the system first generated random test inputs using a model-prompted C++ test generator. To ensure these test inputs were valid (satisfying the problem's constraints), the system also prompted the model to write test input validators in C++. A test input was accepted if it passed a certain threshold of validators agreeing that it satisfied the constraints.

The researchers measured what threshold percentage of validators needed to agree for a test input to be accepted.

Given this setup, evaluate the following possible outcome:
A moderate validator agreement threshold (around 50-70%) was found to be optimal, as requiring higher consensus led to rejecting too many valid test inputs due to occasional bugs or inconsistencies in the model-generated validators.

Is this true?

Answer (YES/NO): NO